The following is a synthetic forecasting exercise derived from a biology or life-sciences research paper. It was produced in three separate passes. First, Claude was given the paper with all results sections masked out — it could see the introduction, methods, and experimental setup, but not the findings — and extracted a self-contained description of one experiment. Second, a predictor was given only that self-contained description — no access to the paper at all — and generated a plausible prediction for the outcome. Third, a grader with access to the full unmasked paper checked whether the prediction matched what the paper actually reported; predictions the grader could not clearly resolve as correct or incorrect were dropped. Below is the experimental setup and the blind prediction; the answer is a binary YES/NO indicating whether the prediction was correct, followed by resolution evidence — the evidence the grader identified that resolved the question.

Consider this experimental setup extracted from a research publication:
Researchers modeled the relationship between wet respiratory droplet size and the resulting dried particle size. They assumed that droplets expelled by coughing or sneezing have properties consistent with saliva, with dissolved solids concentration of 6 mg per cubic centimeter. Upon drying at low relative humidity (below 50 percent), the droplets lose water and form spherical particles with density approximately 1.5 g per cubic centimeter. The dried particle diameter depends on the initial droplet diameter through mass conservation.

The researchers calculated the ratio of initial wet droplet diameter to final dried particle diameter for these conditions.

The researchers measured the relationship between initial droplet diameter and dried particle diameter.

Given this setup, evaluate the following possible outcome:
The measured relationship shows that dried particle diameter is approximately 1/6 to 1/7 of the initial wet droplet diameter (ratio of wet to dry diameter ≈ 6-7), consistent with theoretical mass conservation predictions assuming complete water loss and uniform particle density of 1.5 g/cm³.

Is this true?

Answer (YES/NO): YES